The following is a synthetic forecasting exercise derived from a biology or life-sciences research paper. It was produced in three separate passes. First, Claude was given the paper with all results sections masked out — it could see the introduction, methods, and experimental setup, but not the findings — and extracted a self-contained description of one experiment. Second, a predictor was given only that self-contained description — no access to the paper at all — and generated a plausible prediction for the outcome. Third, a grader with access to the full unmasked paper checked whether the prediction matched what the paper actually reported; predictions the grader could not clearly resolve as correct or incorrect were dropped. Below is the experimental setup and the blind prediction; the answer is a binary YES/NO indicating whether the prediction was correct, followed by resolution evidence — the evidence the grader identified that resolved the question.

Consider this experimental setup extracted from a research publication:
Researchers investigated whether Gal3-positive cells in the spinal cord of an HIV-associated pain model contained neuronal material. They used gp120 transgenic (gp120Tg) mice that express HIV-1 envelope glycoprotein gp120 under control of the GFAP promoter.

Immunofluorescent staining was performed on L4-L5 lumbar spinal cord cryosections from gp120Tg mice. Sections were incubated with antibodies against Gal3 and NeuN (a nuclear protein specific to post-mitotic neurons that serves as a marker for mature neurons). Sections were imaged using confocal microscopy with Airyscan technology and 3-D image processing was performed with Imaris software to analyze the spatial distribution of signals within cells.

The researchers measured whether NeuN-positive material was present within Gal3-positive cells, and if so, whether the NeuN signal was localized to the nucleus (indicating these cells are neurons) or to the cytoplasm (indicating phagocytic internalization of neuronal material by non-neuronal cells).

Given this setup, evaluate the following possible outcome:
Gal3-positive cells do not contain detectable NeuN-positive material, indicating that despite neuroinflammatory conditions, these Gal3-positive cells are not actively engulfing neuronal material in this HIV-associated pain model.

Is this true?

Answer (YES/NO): NO